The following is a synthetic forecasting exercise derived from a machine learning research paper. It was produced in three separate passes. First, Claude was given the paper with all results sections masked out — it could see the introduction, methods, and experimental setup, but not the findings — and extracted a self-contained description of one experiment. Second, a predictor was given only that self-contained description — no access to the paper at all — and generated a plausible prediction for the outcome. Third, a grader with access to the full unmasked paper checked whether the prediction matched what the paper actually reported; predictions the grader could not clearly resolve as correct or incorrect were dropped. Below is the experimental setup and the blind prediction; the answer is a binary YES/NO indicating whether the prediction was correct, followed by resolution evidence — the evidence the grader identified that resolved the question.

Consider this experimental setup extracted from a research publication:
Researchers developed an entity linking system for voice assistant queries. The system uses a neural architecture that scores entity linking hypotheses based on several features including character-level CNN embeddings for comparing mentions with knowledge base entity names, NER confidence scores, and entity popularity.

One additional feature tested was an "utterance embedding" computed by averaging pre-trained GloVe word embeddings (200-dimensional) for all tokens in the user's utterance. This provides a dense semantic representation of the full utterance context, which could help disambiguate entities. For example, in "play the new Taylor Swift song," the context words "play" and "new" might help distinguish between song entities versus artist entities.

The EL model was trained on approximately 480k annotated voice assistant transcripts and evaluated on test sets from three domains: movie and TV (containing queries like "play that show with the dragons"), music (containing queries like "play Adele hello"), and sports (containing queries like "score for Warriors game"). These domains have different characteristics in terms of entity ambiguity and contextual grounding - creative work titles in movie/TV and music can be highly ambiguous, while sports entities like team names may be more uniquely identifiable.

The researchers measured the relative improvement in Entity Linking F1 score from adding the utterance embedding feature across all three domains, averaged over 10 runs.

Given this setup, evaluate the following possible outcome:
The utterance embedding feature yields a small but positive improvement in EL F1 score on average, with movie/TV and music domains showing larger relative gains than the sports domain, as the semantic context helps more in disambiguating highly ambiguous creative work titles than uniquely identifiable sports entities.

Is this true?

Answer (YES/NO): YES